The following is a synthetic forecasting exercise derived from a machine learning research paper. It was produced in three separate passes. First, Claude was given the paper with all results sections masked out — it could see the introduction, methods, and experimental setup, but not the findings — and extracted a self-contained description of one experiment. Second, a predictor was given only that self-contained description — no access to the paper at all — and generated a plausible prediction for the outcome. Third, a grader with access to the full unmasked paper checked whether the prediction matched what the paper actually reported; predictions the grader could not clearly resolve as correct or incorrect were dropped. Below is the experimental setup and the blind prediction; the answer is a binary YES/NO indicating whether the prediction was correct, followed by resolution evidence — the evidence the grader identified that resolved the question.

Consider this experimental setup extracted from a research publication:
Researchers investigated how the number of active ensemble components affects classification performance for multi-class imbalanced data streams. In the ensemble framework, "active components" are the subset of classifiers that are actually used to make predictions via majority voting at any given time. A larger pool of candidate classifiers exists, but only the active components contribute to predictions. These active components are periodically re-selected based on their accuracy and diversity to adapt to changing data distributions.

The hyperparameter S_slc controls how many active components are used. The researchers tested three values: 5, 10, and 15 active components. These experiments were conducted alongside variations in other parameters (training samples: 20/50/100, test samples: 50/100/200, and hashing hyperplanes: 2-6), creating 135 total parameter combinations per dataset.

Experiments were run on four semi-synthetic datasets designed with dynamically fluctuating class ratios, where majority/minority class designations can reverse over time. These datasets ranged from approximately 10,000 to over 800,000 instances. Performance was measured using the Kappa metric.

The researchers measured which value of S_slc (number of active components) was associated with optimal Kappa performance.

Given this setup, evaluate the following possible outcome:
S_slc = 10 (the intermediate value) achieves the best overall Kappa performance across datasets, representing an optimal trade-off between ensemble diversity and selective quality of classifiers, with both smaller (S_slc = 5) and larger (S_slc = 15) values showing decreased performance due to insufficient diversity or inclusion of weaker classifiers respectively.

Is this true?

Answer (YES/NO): YES